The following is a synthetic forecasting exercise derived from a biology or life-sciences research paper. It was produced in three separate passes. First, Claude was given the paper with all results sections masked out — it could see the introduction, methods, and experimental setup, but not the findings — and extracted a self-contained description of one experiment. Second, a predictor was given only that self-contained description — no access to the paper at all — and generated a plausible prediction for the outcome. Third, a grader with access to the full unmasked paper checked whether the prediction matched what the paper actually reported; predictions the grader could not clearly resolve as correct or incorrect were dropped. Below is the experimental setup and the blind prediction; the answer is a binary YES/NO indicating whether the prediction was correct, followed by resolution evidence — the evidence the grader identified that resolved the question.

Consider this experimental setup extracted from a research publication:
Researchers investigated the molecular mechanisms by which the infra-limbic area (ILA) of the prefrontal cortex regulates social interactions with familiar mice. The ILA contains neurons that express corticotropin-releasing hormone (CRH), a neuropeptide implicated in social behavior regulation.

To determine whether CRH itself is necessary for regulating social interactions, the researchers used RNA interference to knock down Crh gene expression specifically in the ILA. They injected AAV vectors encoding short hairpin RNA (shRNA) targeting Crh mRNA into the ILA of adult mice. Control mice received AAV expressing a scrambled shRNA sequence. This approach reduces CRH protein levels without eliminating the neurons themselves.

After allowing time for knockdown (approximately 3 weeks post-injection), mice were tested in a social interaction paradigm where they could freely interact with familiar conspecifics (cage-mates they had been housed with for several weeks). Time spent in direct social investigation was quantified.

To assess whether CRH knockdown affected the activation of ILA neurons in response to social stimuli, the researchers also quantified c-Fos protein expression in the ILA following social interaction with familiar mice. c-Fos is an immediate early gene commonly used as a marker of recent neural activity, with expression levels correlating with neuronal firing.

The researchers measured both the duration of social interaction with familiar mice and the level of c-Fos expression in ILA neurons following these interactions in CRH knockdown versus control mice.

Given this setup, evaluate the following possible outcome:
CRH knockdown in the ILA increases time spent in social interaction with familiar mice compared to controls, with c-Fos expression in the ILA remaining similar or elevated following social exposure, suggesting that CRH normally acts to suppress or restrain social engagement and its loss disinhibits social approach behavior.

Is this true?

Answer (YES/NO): YES